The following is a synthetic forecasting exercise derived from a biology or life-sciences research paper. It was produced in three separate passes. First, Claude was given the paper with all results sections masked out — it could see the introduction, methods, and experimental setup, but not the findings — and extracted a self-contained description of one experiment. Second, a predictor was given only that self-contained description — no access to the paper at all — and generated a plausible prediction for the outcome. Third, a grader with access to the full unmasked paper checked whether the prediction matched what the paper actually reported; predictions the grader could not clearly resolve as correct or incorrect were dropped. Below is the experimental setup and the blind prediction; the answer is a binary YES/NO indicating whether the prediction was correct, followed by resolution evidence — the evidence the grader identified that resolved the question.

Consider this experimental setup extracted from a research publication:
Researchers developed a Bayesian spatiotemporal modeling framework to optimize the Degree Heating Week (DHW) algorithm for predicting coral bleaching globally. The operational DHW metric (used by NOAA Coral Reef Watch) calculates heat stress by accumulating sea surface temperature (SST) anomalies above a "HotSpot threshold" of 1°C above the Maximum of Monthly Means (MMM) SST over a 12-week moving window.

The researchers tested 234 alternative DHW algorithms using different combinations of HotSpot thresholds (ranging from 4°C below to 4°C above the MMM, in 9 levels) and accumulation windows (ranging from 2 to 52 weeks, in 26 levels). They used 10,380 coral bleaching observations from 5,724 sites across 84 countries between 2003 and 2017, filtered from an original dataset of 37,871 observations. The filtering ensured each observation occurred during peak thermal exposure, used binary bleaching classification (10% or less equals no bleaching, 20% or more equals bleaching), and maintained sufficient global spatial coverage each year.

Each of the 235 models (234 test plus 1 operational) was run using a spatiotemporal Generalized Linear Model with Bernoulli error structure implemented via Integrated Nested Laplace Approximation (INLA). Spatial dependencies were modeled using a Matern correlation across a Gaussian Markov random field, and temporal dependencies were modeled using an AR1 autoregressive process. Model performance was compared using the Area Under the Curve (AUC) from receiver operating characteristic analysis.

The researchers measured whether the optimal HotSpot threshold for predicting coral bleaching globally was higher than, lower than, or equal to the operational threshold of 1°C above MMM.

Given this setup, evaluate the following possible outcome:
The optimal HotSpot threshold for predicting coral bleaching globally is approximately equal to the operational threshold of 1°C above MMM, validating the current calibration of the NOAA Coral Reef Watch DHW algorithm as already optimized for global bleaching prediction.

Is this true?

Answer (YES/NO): NO